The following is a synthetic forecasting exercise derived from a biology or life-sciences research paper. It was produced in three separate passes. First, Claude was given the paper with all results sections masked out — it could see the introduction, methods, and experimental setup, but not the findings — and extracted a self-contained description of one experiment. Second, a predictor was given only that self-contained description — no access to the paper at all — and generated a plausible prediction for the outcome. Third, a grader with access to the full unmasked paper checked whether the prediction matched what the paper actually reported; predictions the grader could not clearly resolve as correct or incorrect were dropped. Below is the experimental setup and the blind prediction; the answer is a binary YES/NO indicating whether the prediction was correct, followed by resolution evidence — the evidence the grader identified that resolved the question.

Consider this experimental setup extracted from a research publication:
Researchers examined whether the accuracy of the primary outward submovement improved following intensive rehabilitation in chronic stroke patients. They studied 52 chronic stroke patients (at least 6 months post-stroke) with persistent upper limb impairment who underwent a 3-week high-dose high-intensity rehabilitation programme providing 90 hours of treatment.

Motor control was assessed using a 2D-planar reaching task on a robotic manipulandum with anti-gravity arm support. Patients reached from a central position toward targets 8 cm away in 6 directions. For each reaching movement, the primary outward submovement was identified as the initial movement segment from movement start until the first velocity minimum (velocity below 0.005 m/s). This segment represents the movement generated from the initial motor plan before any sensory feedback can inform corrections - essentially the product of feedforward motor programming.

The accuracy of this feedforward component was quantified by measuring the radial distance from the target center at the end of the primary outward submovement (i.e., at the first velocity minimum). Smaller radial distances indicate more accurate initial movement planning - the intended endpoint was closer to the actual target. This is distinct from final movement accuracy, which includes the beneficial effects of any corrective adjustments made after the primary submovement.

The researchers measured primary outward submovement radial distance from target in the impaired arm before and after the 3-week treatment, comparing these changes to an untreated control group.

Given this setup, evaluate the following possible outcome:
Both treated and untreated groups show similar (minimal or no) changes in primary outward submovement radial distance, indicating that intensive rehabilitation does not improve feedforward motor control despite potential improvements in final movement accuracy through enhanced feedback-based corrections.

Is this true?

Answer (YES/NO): NO